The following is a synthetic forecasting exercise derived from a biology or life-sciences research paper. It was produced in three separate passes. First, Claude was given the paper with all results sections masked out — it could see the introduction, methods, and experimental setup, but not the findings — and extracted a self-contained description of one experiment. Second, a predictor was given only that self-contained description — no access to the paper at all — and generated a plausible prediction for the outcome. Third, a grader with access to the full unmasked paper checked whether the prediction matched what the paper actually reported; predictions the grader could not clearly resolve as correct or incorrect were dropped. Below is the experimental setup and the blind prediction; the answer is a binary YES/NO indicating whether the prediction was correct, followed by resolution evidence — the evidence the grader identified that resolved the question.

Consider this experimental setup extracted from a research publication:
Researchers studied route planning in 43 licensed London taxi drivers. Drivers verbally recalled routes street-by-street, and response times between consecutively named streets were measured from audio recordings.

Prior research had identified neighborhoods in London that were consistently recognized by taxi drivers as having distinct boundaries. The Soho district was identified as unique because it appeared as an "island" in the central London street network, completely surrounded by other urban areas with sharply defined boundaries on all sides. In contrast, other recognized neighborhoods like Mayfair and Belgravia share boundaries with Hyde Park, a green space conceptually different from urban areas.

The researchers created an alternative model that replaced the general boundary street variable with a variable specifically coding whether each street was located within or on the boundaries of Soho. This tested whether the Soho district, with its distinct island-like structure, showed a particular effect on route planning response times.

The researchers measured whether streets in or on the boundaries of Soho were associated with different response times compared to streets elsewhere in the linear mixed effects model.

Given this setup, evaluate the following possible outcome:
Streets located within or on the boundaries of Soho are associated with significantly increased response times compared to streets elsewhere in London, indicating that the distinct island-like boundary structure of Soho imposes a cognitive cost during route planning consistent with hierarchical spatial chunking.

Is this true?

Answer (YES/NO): NO